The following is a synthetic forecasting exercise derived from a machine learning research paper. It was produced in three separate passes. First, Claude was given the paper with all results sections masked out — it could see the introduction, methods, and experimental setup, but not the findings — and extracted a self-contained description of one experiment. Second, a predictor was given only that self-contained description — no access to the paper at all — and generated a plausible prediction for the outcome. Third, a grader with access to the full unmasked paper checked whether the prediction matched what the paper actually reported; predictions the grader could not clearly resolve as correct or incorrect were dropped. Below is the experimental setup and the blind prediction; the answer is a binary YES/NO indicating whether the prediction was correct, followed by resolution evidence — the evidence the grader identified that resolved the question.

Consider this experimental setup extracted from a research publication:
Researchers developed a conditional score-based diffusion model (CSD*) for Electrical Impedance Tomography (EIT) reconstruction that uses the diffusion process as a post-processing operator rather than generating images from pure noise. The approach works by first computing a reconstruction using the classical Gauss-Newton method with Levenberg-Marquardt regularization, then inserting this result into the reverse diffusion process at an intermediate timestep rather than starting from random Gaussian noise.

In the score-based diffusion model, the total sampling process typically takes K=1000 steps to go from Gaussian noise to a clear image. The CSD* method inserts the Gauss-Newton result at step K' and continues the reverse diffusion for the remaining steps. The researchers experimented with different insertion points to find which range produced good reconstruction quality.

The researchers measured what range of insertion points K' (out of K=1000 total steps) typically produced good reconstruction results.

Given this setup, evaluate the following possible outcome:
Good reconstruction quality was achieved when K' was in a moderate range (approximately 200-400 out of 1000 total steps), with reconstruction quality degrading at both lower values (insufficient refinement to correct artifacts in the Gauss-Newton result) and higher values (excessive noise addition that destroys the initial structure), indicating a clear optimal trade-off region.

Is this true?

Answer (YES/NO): NO